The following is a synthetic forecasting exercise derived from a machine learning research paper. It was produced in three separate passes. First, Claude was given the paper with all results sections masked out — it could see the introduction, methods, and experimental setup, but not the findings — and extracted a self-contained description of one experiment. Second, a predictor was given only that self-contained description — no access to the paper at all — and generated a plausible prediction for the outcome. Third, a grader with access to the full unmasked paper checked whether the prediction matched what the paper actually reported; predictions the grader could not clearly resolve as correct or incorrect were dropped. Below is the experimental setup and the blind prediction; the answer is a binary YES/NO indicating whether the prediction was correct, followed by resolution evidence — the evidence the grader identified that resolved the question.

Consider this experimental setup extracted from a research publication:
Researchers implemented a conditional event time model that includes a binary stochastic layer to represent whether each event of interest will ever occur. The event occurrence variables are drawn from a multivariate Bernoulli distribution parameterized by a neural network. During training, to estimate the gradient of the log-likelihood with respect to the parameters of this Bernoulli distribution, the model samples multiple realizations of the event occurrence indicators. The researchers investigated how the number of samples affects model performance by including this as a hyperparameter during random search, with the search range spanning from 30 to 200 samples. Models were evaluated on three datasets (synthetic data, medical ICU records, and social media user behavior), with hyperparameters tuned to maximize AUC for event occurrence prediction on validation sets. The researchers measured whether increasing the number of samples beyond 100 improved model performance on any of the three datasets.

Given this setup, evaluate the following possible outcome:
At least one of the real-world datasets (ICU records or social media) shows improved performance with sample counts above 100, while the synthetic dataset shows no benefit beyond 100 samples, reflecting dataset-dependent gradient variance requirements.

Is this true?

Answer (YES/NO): NO